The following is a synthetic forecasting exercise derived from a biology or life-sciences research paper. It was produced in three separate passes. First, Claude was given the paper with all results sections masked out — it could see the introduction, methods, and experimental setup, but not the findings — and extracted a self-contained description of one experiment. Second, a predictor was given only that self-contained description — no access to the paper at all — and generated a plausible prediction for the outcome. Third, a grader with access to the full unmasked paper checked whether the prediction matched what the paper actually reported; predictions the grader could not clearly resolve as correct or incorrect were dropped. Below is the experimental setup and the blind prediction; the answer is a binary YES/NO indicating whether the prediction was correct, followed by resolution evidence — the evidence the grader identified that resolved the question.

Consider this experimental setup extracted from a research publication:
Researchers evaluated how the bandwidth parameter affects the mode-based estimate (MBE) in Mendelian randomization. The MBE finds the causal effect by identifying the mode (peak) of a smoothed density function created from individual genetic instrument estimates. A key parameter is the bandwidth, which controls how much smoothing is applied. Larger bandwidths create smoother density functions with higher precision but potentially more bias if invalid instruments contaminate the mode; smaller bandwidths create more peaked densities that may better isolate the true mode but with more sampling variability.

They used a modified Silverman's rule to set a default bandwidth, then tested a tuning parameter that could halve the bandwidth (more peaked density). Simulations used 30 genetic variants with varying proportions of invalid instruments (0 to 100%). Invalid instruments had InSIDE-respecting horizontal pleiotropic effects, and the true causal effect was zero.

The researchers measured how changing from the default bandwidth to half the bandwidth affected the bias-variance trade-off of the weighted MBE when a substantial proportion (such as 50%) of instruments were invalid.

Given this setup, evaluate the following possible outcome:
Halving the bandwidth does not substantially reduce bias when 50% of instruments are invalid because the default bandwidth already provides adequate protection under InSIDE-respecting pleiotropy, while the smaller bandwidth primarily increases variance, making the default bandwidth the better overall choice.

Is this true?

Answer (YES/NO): NO